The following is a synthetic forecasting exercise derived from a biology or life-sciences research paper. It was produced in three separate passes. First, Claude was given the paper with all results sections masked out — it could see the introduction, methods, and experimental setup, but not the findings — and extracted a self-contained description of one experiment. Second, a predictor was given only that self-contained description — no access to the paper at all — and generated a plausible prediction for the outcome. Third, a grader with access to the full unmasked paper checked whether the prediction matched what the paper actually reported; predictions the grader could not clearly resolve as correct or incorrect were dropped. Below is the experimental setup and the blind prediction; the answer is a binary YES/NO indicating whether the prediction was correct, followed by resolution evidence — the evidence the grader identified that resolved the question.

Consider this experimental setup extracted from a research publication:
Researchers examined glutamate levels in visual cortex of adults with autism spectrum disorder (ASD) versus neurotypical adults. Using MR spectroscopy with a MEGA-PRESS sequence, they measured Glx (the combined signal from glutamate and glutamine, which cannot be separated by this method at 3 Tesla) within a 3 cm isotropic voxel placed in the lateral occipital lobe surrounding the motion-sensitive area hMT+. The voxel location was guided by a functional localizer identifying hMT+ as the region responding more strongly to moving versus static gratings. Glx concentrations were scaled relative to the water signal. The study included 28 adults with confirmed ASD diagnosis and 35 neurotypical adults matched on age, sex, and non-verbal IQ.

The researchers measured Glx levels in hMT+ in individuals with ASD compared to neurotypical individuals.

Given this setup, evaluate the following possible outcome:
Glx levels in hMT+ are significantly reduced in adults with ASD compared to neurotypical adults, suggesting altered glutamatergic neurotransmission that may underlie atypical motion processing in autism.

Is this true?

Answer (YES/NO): NO